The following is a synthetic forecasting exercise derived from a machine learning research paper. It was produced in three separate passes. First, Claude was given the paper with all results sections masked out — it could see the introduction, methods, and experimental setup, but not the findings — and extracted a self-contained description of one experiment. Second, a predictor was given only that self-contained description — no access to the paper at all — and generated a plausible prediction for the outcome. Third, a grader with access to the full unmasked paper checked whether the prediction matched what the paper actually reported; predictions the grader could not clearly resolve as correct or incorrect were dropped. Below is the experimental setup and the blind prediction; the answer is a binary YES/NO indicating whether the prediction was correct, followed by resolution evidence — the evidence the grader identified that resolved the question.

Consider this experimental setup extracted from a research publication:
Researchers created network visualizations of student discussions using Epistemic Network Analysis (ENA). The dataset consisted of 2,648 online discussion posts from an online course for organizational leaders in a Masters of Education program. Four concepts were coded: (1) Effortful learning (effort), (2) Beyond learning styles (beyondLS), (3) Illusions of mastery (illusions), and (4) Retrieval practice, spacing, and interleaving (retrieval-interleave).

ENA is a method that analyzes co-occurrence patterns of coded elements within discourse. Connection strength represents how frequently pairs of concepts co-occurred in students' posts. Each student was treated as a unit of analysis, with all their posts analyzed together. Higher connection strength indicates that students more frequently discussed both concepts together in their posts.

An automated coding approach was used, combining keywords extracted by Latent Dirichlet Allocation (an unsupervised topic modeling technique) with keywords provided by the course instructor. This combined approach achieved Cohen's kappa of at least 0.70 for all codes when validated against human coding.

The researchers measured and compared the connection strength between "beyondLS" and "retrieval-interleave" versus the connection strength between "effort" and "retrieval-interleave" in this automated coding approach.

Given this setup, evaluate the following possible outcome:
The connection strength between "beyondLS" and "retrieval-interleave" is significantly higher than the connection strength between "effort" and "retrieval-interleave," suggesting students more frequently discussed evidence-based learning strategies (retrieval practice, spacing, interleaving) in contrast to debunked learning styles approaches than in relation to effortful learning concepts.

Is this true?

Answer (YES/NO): NO